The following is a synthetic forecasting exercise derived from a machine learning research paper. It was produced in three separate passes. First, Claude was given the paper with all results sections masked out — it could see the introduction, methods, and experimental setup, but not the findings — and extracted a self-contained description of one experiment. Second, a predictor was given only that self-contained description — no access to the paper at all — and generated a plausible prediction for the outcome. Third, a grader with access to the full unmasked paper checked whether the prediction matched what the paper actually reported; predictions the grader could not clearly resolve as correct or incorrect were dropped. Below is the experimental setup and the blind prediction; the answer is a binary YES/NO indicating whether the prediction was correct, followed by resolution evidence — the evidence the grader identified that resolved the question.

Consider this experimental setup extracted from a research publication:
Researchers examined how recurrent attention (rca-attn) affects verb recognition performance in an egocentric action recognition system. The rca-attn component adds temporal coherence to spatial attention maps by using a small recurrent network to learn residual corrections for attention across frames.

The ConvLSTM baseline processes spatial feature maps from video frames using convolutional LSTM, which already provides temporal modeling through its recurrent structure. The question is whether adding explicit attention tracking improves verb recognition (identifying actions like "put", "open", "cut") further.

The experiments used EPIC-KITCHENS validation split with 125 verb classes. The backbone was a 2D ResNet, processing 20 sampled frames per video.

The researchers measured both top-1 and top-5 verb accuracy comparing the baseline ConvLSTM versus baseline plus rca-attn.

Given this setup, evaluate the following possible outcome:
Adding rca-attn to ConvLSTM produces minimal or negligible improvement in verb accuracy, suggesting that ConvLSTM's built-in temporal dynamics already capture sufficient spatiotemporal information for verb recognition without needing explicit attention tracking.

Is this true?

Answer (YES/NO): NO